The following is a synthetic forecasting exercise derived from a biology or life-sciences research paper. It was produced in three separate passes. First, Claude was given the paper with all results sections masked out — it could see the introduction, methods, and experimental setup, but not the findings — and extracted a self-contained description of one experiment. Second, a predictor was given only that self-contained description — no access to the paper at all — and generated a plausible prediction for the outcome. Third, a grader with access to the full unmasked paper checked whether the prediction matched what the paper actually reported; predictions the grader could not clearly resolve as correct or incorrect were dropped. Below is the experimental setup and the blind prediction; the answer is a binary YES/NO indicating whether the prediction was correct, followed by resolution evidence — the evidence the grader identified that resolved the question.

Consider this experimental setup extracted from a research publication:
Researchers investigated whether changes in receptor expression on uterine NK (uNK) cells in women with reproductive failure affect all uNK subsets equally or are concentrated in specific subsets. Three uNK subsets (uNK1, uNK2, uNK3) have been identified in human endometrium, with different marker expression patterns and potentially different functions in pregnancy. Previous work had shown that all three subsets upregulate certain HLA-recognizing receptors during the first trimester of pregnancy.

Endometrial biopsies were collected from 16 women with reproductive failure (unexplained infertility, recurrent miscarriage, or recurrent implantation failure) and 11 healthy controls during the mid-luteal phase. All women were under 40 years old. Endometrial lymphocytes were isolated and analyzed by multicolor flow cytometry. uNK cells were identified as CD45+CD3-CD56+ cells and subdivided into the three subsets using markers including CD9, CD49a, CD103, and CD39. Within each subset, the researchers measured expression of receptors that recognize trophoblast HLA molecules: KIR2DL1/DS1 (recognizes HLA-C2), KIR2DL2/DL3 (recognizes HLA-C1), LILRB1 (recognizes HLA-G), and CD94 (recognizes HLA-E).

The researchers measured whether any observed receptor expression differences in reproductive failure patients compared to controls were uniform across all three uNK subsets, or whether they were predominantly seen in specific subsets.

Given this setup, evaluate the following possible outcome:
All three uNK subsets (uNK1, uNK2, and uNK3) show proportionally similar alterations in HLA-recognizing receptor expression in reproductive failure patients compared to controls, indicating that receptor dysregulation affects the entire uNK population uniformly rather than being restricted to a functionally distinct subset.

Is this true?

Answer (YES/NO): NO